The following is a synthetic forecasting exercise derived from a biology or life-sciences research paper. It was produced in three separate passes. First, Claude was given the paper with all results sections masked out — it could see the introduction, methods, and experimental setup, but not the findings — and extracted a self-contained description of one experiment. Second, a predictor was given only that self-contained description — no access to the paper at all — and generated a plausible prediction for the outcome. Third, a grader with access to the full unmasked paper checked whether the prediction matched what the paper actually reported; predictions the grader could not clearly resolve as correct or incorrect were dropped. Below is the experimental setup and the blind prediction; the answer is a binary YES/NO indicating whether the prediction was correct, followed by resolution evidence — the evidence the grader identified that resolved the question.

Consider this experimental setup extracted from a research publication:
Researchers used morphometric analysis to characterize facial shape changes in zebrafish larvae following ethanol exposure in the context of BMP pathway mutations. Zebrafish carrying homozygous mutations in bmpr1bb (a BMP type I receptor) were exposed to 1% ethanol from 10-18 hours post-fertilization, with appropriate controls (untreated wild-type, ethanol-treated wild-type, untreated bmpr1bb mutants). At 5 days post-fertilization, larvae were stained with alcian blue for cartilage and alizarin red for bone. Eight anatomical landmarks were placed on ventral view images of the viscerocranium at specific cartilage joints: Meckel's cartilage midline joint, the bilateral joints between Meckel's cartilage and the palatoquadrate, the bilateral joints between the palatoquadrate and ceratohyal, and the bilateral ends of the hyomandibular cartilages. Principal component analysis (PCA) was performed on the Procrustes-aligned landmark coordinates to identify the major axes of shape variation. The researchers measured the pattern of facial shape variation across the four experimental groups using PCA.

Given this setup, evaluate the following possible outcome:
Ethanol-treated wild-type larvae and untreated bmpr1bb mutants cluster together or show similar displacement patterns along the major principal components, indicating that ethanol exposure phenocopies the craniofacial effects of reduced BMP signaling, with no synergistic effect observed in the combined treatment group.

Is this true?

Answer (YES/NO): NO